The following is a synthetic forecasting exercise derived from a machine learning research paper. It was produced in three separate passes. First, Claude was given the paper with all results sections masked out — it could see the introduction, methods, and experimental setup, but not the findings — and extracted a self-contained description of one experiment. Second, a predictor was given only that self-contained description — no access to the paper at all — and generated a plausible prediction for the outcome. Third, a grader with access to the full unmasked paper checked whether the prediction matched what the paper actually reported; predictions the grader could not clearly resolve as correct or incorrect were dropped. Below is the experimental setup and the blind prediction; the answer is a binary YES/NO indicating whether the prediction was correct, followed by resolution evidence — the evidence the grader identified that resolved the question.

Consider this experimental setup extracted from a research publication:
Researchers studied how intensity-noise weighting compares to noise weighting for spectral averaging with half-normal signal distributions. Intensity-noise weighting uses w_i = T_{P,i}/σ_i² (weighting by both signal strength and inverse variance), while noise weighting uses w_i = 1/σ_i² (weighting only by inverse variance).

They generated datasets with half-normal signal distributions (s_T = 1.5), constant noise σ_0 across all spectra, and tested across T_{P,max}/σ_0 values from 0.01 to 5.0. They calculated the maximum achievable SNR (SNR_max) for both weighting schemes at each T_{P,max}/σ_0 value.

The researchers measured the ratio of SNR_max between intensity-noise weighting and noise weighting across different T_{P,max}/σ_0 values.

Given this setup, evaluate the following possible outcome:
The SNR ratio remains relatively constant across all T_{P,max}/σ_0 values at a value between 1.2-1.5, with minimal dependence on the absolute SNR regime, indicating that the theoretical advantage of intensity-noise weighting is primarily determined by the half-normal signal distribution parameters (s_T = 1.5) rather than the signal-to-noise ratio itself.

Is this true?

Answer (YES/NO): NO